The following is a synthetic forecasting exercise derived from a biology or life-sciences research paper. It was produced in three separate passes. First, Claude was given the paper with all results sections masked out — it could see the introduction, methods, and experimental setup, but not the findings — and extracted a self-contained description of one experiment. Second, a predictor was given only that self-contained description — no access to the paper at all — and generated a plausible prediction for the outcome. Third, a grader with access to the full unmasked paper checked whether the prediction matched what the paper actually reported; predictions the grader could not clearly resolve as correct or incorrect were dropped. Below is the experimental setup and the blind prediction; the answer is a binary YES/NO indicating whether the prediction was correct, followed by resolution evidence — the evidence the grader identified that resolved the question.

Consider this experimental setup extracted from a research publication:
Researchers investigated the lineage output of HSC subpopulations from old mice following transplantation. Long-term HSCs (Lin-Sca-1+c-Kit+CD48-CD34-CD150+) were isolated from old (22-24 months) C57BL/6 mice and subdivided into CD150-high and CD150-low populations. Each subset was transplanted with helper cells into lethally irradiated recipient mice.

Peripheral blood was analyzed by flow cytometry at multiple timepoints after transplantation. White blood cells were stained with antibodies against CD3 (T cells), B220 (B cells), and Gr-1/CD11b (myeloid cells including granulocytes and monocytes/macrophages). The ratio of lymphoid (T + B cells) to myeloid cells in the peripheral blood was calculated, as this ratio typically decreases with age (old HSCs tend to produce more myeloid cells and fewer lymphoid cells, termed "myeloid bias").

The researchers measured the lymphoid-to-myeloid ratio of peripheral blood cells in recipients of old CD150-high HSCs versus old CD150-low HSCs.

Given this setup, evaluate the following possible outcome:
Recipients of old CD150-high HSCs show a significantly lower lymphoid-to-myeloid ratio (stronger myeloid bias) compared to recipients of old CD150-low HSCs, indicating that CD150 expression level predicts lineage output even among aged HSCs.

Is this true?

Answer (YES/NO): YES